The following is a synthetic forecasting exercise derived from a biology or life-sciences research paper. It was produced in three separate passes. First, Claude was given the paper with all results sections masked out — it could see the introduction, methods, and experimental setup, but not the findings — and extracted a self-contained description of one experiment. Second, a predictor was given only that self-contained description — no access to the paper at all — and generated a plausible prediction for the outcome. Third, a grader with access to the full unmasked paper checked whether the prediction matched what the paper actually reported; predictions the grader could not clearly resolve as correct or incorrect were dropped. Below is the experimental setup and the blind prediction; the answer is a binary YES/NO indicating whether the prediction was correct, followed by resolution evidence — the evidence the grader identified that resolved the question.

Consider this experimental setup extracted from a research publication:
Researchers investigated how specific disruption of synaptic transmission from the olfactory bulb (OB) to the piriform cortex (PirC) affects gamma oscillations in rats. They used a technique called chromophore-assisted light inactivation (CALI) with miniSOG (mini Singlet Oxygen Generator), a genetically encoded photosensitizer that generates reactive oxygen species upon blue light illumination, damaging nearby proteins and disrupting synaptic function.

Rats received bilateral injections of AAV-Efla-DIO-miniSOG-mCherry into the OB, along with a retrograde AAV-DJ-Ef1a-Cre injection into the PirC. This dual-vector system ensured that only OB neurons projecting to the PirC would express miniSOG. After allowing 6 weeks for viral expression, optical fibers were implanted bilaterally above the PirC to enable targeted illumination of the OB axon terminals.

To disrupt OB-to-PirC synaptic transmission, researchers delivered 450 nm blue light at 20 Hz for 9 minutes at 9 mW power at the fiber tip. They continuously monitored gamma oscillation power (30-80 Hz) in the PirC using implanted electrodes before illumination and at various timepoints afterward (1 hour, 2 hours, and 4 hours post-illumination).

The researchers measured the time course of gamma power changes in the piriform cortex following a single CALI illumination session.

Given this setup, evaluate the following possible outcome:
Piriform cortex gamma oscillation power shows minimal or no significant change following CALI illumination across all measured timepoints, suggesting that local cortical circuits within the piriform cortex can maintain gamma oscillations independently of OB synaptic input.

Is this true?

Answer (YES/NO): NO